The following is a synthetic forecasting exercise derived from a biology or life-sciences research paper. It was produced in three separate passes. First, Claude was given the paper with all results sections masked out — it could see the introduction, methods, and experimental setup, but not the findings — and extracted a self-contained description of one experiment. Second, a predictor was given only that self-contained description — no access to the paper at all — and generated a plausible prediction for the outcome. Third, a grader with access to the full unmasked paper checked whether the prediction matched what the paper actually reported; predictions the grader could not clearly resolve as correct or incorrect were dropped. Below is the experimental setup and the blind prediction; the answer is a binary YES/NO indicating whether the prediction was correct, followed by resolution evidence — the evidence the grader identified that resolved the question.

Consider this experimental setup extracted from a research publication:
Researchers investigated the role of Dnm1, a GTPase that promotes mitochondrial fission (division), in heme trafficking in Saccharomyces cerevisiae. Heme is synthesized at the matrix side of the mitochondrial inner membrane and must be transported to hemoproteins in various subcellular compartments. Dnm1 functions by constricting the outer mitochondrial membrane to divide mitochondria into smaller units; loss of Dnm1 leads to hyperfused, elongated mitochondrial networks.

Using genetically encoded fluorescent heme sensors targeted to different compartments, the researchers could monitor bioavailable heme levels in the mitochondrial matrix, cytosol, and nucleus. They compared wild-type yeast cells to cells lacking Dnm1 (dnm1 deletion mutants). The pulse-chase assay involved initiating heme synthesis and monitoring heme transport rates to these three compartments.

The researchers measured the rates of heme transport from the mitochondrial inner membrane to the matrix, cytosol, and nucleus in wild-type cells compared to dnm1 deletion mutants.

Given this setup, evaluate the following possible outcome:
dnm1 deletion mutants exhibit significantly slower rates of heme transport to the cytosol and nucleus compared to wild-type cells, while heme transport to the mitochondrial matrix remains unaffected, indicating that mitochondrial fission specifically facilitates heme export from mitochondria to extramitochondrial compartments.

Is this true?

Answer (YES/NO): NO